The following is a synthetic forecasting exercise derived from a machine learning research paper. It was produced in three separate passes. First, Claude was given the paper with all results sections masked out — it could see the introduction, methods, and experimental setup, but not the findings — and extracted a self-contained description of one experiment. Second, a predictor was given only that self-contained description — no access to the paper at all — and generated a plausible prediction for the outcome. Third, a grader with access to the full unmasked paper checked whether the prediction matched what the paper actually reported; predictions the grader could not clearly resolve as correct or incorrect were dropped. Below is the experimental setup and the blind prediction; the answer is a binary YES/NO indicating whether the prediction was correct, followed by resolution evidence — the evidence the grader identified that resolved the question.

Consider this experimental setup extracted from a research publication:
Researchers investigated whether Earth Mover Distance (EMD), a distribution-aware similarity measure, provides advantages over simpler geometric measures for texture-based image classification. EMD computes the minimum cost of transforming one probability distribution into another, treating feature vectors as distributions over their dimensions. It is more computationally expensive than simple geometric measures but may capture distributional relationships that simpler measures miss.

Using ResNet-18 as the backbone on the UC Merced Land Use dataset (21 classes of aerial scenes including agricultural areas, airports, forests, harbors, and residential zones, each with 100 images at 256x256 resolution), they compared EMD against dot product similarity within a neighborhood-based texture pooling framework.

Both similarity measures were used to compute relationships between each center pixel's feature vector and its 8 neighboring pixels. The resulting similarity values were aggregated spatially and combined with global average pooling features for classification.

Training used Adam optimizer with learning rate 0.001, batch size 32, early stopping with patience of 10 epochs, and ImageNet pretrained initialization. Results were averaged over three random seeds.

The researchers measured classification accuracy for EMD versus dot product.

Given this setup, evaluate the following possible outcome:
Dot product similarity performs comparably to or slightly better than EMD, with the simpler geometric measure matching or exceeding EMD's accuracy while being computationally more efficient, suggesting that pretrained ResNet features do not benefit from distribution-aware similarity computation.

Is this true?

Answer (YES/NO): NO